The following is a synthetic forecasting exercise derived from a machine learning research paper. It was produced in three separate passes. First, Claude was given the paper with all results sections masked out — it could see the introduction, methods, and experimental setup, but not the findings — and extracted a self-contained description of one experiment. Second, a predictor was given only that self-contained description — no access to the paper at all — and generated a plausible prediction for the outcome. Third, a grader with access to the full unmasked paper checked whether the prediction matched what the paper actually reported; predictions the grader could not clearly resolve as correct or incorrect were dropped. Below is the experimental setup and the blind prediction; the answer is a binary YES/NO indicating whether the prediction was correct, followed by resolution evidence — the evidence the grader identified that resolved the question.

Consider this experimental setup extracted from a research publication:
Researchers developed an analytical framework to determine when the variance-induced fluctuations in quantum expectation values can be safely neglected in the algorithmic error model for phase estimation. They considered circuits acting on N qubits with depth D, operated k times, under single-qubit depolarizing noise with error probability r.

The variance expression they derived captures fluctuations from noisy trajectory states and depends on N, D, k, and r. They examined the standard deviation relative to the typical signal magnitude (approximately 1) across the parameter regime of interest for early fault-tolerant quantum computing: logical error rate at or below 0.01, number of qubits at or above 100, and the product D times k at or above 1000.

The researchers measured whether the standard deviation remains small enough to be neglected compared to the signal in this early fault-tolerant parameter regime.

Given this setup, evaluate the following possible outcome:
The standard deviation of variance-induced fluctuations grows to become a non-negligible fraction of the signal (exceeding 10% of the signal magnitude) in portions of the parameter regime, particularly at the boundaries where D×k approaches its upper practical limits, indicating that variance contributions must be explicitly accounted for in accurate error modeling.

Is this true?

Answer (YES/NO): NO